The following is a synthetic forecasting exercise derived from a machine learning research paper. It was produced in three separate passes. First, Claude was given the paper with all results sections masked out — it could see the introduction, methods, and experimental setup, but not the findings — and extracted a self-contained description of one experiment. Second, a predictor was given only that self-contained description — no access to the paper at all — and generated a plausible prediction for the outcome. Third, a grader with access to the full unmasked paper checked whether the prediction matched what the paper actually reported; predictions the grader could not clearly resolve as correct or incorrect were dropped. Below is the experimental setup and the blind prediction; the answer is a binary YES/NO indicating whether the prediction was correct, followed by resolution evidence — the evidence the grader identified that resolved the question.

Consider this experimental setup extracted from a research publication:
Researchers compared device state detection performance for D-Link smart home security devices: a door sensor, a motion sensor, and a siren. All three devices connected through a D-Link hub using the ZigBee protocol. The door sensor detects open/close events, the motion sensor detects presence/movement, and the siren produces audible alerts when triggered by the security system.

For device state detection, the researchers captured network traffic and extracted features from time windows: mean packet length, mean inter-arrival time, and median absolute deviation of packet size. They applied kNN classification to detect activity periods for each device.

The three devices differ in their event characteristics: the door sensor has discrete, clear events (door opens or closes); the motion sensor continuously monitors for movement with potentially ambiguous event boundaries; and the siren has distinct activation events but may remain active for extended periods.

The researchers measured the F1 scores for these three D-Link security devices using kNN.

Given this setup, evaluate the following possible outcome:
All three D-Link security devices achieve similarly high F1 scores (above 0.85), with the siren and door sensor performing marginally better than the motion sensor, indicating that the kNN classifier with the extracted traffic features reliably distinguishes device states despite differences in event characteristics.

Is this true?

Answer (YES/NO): NO